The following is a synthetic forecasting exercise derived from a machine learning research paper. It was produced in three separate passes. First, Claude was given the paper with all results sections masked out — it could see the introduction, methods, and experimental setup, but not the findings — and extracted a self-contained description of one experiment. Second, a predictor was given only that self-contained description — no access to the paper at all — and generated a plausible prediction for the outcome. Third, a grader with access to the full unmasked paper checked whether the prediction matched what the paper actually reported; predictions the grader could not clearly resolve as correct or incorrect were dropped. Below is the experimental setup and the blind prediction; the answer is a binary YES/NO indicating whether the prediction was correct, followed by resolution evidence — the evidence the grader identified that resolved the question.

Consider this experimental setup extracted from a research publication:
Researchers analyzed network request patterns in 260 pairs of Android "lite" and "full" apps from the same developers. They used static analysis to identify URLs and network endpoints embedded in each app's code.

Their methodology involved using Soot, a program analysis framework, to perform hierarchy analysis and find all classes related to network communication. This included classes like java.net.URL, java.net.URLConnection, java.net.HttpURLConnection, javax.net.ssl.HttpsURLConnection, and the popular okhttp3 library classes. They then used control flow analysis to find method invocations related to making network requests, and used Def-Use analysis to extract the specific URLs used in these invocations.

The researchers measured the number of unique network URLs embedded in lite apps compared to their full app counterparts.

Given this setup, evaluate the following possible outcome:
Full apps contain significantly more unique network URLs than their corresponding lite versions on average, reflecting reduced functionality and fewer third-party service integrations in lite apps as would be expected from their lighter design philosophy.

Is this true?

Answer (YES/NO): NO